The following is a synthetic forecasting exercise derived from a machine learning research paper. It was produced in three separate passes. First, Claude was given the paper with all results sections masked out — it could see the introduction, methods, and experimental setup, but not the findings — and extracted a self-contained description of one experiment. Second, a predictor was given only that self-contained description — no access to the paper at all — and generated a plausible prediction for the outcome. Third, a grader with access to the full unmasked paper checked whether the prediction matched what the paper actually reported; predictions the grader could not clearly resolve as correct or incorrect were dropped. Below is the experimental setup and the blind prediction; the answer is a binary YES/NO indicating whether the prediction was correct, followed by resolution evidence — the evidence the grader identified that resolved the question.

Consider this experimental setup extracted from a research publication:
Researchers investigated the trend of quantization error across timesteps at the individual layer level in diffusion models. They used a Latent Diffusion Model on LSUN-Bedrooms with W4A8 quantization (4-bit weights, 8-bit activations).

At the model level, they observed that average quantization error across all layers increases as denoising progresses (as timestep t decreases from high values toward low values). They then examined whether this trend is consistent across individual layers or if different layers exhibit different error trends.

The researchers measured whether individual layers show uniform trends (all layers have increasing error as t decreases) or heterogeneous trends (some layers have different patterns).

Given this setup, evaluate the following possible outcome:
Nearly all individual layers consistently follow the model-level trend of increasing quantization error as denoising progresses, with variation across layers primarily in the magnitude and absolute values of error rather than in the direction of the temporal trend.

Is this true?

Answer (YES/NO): NO